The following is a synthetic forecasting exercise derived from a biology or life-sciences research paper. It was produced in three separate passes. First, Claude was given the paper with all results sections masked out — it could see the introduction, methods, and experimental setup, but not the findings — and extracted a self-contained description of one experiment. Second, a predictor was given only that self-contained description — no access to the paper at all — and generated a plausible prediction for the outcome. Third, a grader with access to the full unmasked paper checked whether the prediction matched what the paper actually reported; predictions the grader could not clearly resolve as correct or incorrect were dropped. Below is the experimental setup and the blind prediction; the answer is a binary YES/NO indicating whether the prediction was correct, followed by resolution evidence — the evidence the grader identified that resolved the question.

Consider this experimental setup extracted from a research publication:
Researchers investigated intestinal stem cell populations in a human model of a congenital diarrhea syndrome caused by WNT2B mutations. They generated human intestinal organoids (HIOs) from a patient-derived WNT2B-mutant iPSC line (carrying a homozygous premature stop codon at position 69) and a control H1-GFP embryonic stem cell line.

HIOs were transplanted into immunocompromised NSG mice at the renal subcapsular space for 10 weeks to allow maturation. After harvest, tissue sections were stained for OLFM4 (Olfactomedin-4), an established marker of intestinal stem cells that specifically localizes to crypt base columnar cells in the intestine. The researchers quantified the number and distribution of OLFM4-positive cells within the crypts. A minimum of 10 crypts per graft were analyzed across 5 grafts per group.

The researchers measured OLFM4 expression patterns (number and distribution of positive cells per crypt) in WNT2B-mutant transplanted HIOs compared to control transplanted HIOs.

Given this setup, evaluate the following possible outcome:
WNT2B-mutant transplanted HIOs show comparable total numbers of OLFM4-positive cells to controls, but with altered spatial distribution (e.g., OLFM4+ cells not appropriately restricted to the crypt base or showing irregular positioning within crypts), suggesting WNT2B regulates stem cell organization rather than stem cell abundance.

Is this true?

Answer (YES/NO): NO